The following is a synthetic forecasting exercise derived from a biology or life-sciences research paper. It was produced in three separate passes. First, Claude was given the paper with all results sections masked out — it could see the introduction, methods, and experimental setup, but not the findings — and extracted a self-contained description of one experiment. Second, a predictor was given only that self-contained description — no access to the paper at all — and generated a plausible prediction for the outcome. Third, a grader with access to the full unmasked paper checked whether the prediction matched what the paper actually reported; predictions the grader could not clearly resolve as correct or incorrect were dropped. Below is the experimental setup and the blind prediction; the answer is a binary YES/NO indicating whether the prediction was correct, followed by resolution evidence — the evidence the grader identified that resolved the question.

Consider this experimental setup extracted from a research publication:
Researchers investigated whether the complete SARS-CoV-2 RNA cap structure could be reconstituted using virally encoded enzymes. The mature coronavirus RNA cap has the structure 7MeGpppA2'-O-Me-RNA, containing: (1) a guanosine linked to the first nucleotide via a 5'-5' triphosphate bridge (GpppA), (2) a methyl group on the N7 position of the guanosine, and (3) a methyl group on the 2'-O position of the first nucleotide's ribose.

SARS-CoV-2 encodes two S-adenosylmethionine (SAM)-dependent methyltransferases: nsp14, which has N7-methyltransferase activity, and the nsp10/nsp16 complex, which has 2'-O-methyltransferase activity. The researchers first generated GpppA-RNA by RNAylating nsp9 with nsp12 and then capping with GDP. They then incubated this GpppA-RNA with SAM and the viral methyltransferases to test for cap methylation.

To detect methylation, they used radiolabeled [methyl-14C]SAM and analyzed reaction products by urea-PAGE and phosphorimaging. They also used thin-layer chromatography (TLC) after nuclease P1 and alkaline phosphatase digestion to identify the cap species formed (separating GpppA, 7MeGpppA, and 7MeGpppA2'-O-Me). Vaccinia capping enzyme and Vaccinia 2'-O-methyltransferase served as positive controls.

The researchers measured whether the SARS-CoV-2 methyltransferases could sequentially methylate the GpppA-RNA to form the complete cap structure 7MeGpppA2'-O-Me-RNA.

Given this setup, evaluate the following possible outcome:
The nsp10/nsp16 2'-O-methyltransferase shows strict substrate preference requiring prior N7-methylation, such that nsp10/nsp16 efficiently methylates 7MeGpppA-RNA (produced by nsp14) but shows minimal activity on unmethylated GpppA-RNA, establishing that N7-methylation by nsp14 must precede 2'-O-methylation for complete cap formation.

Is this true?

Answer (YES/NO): YES